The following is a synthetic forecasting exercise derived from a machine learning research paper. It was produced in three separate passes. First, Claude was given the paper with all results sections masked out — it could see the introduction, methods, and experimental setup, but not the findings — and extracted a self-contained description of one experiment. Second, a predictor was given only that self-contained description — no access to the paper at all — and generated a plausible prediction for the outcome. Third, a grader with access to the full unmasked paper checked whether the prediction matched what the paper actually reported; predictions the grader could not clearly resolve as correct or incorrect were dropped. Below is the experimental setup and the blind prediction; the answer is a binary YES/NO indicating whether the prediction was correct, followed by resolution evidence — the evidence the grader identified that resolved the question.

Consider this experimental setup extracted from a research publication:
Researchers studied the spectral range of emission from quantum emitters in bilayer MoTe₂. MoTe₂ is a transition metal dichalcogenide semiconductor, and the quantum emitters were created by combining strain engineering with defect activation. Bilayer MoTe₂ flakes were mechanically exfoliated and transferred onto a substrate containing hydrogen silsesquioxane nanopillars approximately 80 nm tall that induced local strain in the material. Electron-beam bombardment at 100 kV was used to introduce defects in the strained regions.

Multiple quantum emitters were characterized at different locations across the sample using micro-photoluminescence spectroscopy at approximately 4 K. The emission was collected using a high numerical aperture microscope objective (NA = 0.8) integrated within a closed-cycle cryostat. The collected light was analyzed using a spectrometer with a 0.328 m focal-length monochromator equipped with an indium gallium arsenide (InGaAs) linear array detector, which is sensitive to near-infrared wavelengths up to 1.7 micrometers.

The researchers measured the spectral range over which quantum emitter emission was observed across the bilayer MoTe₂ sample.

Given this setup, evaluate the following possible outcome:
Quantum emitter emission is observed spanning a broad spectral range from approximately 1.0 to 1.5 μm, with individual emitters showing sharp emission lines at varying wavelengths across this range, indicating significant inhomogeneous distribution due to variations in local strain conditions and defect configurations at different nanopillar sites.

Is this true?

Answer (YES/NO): NO